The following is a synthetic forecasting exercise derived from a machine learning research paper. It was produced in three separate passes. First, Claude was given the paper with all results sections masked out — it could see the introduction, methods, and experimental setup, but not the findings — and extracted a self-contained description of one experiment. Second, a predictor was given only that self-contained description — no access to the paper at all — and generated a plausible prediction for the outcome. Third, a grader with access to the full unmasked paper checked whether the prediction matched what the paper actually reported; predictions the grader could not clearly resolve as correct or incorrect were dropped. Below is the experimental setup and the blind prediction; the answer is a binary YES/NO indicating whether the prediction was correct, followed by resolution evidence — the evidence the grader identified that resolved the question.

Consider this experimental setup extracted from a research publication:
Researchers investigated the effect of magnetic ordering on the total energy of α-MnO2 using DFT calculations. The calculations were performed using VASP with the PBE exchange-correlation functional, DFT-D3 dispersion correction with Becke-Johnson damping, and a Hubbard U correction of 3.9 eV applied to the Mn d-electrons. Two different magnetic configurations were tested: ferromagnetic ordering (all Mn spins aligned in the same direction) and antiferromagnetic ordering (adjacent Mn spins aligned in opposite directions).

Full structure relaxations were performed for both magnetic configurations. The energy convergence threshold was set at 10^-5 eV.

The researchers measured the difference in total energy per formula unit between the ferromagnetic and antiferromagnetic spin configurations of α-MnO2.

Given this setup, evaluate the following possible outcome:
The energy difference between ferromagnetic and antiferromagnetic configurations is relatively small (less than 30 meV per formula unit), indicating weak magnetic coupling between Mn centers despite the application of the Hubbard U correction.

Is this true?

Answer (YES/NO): YES